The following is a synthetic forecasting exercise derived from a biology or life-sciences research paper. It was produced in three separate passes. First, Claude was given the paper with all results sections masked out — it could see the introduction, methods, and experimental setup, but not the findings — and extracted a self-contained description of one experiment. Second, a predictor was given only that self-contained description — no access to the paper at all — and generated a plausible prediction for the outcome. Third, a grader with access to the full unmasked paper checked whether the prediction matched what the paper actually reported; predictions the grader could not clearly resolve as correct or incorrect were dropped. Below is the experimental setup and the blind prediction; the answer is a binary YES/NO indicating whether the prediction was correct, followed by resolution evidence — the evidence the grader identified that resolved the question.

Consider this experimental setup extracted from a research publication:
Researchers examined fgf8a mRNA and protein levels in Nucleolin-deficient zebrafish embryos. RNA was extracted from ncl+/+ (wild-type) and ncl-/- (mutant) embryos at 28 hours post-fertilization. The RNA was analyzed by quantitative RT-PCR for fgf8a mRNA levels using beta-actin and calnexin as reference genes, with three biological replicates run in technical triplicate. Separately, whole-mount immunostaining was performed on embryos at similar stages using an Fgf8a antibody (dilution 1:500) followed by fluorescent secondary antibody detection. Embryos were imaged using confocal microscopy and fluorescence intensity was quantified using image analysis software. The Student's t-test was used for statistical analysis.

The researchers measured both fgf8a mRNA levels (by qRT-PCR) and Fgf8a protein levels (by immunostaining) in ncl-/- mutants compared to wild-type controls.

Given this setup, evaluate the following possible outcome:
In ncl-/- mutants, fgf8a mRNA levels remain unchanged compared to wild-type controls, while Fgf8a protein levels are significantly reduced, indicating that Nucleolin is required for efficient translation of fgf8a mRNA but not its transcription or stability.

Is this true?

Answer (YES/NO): NO